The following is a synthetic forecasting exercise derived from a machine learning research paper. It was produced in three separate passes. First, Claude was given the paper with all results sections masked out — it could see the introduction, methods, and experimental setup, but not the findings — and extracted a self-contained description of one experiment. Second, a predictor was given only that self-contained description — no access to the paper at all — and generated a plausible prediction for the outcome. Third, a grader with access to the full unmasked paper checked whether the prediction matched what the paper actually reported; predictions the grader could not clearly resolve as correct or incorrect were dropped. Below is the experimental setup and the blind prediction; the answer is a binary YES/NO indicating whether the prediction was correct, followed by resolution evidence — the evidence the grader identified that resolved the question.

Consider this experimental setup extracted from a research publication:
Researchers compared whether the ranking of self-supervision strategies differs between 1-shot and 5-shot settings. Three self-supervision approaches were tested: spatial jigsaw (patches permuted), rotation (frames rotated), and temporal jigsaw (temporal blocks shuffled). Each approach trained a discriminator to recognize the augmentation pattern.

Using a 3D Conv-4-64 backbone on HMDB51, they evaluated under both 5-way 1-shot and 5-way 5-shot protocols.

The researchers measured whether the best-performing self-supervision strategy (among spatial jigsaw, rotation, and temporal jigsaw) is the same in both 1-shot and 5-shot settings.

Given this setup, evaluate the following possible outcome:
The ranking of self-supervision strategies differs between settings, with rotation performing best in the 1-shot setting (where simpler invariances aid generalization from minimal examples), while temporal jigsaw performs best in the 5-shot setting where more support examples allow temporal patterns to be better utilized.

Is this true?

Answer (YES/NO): NO